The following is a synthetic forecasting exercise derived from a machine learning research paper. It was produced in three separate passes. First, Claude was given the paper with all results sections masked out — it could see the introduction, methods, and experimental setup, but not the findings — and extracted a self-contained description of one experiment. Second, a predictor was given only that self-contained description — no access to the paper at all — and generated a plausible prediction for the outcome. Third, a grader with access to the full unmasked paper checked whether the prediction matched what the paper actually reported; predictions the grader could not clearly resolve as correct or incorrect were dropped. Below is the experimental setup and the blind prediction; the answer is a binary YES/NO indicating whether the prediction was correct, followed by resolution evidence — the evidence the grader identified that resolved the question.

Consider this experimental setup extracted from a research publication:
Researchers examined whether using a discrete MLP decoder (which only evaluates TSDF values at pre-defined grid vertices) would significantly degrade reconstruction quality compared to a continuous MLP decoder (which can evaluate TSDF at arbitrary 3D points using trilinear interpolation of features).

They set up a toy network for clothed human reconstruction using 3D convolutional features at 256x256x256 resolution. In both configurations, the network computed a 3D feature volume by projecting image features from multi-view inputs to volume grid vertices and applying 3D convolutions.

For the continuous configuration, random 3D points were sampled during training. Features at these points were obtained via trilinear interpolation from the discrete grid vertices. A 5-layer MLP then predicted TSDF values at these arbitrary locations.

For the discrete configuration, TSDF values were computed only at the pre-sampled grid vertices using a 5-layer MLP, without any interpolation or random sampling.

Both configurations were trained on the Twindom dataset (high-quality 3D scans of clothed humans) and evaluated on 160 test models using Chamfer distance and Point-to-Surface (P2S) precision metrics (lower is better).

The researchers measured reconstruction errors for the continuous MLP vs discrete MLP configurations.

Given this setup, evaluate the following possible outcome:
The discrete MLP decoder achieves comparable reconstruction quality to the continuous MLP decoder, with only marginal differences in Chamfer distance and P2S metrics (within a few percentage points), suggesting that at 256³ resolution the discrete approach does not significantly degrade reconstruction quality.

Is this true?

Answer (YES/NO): YES